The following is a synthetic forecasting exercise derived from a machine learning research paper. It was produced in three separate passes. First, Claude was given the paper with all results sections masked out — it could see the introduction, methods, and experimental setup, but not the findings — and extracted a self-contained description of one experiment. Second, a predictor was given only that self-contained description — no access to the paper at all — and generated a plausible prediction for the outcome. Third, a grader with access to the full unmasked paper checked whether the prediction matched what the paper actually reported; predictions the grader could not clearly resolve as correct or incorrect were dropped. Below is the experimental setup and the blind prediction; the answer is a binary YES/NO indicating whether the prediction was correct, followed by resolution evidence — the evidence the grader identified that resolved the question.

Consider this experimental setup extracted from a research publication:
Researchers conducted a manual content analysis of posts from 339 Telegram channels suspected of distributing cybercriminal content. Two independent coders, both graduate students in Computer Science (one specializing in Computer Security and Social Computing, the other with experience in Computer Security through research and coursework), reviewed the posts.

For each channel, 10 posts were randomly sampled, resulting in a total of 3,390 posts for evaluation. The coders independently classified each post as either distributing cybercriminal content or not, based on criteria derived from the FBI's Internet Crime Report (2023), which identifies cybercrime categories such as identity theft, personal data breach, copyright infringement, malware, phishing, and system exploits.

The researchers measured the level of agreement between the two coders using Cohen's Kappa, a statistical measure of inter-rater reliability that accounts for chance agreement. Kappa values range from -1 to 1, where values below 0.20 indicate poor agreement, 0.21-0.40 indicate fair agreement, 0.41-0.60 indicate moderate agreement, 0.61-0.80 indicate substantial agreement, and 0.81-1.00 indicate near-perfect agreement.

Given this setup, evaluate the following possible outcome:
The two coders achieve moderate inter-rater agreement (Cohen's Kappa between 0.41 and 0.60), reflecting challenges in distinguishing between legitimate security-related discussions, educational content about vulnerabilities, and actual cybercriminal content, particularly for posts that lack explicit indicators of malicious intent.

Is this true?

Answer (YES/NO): NO